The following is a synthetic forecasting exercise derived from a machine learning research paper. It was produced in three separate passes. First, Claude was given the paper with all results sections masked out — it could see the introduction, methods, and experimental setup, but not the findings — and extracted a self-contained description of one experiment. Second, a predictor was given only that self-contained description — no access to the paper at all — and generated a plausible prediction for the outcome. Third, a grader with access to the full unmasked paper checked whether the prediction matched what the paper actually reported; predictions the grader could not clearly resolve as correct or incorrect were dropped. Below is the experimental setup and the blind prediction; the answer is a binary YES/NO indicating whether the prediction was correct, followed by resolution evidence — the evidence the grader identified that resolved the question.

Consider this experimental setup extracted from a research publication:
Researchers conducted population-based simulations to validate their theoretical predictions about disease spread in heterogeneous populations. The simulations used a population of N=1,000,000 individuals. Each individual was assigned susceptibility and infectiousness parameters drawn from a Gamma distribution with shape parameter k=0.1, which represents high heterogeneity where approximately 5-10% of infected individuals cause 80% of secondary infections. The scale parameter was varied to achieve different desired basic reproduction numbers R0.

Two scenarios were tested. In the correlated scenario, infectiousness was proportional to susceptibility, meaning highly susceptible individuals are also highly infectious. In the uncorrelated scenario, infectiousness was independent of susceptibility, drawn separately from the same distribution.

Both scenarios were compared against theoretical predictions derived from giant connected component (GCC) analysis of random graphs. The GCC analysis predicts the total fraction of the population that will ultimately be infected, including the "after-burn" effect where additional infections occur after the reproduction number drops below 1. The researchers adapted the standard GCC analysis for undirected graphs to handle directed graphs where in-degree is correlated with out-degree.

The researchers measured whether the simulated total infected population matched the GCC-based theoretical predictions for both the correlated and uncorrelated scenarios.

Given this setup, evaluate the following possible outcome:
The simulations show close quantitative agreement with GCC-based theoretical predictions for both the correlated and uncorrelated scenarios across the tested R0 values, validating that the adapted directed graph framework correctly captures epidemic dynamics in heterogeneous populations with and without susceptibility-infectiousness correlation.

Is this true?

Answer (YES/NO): YES